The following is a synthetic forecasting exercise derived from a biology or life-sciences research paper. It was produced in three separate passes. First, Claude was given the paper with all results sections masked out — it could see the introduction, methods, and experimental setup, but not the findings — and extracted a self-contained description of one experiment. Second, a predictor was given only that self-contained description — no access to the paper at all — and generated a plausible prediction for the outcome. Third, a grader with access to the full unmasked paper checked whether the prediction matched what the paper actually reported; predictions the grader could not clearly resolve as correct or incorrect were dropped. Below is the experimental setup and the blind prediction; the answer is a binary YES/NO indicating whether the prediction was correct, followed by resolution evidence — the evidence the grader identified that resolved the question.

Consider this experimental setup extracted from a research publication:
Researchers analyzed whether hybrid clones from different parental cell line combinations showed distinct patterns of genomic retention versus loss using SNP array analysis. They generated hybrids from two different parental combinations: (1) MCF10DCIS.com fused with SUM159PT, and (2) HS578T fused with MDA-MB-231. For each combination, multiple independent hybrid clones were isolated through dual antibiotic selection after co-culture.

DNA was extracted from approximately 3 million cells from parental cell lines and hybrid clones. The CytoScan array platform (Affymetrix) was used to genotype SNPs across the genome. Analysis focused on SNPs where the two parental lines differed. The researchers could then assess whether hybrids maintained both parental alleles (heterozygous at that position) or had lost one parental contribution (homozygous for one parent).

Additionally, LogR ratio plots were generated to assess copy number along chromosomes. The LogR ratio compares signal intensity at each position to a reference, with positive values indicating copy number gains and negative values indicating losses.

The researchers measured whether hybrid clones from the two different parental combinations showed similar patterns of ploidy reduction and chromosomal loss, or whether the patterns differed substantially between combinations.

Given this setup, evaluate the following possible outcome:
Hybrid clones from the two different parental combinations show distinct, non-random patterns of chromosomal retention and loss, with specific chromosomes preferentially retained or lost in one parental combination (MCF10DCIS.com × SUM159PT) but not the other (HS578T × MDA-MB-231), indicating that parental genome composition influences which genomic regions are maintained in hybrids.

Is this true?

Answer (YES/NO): NO